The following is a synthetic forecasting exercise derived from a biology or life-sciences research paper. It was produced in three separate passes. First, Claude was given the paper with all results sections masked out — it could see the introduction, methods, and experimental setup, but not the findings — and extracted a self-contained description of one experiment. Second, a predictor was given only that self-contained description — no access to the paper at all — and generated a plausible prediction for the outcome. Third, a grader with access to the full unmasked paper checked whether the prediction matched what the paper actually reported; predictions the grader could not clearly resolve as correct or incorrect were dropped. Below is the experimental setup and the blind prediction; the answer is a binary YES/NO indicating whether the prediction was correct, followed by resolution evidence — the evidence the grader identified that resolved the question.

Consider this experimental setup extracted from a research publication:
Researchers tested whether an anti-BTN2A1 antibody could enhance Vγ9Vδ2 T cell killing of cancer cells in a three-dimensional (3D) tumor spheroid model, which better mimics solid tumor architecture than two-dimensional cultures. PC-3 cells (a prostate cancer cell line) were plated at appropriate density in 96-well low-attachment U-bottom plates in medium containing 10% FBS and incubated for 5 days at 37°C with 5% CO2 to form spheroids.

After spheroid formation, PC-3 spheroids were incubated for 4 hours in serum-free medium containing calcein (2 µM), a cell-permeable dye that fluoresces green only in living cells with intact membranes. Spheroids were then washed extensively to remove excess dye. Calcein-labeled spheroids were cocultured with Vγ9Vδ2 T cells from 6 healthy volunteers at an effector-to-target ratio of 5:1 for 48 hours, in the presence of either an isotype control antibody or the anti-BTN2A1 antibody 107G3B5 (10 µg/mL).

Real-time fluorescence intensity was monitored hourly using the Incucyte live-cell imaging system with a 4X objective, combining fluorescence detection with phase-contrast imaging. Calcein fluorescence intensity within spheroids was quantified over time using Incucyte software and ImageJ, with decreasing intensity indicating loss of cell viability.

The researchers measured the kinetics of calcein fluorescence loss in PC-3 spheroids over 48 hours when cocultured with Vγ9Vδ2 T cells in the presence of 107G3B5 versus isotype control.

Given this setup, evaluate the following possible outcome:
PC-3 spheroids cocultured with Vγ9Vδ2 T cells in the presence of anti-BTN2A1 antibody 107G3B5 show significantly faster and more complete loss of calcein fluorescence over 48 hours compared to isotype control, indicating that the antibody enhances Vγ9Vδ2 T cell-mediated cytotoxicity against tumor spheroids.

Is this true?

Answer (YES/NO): YES